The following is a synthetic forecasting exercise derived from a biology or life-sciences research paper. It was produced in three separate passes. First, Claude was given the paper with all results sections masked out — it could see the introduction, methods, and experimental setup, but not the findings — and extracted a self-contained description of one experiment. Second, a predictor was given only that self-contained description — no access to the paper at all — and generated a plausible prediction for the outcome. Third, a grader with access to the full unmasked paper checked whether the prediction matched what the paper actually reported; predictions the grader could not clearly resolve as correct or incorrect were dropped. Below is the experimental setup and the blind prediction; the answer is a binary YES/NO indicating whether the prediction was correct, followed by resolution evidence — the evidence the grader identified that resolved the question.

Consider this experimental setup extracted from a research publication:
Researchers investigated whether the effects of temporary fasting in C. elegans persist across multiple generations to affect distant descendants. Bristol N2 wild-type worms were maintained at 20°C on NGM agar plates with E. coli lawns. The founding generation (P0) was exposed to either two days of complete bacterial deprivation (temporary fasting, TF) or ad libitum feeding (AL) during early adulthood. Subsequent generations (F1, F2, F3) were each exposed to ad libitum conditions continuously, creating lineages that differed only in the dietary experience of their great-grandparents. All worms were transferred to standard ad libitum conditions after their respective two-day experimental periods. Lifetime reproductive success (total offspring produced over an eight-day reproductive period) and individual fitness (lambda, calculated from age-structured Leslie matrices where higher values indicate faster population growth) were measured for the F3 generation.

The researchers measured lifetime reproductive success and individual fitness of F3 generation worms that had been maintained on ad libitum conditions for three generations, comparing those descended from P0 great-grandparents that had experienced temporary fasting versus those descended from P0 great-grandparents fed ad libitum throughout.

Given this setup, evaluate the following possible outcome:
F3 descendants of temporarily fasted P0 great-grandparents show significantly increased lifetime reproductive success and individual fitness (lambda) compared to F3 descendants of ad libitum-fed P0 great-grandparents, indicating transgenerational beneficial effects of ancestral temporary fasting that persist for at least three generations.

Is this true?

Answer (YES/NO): NO